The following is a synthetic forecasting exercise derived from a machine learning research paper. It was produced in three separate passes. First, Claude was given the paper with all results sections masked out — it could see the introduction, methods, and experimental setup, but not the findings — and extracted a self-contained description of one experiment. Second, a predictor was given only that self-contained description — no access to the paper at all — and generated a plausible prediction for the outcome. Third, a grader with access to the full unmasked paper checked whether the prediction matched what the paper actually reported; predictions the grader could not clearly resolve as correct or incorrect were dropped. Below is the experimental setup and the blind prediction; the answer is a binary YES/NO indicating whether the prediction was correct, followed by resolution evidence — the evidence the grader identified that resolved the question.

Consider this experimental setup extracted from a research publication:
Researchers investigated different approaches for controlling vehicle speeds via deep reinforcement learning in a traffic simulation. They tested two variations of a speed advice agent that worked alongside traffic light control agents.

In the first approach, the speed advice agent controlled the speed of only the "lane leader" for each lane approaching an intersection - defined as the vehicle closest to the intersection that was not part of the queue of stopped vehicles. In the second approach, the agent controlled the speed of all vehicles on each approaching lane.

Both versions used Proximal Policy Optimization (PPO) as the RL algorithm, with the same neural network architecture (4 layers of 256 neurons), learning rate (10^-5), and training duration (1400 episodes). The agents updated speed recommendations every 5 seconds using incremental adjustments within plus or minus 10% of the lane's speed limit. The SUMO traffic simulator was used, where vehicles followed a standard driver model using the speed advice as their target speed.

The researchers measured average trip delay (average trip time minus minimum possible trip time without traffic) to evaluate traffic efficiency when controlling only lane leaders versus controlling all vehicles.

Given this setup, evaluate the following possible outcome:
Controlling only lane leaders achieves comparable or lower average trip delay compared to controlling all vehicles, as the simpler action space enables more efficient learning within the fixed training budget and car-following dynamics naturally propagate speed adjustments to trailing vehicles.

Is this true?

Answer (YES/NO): YES